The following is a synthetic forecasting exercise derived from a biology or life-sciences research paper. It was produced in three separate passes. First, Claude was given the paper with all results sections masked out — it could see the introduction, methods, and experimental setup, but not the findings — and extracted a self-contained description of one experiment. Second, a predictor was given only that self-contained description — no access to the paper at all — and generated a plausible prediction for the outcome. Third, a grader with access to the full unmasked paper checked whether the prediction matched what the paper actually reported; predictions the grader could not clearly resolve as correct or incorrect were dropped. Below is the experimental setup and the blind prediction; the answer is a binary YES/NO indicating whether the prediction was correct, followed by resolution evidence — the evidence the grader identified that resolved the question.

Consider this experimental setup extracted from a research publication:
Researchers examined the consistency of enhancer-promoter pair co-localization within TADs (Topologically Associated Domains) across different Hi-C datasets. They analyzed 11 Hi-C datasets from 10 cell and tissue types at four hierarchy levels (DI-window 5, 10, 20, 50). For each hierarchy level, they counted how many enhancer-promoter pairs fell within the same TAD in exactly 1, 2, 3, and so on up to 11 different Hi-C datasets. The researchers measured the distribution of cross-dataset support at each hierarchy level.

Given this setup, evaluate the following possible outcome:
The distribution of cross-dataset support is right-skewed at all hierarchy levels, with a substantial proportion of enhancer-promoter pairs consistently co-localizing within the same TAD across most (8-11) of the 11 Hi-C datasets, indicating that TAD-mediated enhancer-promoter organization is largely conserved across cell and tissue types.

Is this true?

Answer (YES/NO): NO